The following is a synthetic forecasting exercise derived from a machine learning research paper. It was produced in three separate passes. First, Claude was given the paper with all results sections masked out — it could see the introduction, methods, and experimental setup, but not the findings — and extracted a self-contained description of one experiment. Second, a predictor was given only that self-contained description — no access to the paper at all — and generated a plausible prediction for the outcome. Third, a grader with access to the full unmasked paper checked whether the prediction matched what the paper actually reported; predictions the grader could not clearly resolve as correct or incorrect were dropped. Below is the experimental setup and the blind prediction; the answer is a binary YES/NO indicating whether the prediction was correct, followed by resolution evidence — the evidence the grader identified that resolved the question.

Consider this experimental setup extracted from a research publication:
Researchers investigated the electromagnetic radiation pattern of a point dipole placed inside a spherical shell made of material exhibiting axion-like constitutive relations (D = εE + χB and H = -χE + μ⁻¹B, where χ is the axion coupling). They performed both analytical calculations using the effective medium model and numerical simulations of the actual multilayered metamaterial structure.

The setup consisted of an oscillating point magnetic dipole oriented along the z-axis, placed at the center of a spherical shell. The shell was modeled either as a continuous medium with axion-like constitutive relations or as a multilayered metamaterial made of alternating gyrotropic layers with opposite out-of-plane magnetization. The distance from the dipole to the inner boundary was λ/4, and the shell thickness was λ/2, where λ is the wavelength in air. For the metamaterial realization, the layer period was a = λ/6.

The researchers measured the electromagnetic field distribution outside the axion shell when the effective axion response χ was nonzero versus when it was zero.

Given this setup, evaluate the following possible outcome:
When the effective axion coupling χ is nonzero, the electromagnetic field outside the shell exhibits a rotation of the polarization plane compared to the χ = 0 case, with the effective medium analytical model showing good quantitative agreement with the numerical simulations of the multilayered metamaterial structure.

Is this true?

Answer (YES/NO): NO